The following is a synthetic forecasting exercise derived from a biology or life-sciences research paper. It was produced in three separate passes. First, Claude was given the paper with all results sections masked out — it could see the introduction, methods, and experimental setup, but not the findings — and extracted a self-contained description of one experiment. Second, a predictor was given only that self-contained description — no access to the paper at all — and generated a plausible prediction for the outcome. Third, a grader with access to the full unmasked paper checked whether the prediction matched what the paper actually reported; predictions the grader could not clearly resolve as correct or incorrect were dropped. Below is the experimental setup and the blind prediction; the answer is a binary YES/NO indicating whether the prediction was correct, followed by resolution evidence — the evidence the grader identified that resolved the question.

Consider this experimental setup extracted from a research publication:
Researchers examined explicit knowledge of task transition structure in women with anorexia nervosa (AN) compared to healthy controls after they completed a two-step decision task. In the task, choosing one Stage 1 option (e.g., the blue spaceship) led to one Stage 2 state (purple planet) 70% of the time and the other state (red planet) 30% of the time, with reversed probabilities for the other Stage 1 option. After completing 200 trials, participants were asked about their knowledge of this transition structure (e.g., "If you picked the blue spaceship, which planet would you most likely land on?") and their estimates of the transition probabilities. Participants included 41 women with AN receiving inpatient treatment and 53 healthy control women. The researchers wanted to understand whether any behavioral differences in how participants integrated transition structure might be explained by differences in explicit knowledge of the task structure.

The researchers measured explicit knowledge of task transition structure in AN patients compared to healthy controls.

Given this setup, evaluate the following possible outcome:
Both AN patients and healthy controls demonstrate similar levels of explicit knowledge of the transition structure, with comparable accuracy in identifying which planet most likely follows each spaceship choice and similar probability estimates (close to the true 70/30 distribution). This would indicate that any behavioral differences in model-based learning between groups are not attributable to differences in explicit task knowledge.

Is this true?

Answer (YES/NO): YES